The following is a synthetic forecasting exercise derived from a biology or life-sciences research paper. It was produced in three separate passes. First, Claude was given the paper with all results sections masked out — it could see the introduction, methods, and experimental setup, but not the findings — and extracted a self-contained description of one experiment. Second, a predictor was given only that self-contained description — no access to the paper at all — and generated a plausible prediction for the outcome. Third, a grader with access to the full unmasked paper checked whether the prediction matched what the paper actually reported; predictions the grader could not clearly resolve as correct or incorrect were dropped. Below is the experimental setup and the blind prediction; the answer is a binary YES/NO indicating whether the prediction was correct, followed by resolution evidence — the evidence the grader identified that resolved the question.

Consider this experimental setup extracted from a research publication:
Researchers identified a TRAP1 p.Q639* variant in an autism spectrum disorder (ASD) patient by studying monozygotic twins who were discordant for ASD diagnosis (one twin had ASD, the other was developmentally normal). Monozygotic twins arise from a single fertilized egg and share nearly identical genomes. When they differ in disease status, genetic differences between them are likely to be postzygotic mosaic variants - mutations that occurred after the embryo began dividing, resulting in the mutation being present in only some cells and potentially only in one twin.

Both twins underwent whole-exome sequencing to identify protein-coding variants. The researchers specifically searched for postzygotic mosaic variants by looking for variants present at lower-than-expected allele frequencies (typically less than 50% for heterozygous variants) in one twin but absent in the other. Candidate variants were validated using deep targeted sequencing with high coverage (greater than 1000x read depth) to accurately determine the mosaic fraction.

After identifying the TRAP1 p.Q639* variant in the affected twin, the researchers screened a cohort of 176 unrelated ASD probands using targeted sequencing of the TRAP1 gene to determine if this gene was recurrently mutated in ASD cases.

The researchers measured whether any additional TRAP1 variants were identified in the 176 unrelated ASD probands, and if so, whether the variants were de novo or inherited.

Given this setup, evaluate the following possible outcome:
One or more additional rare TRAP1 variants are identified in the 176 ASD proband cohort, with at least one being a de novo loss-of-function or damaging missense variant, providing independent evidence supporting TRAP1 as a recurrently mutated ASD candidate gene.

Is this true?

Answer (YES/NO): NO